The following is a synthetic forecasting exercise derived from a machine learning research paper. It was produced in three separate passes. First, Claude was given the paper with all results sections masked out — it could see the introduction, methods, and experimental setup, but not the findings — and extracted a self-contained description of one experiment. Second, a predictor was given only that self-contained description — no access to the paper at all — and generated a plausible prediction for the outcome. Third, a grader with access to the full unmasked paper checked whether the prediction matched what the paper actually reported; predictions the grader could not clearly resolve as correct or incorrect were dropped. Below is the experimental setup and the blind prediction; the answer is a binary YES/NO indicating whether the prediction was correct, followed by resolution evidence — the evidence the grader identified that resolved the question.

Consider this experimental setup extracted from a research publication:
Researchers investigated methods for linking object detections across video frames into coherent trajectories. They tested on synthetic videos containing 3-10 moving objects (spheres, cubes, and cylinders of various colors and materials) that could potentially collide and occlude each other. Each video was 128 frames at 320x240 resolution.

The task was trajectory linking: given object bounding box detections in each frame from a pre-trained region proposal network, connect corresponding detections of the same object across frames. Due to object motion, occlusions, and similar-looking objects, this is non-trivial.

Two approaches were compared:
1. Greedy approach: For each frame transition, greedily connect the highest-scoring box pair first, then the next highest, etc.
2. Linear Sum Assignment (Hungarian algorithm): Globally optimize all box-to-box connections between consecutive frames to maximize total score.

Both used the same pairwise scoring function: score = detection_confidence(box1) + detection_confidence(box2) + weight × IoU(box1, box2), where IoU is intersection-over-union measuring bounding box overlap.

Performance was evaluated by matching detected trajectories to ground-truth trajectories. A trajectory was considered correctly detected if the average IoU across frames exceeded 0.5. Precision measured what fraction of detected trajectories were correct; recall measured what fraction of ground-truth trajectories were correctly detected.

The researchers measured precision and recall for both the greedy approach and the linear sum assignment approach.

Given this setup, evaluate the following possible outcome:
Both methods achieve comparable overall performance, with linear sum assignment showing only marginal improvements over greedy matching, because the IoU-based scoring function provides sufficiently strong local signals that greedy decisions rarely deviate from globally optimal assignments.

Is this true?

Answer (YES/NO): NO